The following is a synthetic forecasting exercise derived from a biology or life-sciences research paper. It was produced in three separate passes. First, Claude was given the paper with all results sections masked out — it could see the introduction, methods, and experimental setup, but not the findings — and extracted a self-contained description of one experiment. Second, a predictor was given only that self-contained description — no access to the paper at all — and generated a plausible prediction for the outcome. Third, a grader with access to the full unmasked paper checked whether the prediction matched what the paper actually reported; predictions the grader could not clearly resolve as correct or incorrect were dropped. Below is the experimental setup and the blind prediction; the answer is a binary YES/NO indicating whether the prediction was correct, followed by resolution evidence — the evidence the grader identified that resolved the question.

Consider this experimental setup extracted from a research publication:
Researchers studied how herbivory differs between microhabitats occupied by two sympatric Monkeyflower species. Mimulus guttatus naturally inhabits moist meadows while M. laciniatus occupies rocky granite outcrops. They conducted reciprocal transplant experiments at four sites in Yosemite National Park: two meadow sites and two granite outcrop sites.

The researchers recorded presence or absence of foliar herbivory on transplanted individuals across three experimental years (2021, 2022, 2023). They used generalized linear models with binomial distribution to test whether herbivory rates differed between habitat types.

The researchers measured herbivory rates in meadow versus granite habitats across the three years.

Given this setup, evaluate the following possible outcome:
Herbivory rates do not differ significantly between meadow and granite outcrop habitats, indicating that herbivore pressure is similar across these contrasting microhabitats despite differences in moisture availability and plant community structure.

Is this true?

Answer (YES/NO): NO